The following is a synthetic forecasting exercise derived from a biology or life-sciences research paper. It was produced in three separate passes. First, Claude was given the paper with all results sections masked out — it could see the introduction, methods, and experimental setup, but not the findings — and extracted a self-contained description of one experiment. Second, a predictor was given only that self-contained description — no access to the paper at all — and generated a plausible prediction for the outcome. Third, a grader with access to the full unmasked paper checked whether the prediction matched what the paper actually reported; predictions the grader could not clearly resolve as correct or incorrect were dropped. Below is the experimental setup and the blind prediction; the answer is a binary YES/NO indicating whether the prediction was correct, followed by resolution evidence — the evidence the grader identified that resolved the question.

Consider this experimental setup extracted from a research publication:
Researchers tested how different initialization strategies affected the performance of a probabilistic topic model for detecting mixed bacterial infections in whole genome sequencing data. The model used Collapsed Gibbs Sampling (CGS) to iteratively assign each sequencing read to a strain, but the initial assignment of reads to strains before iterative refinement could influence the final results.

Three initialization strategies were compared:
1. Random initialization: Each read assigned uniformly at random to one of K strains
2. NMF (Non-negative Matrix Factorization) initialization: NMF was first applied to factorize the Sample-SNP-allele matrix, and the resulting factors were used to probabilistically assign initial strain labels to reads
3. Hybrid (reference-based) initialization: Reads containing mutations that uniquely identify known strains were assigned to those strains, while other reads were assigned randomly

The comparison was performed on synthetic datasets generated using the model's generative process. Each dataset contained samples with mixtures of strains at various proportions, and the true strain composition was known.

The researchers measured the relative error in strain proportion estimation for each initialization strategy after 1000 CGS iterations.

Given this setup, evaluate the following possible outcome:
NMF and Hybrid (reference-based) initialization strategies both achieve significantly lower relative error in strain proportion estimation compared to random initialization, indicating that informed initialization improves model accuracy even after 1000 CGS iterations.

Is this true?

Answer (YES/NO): NO